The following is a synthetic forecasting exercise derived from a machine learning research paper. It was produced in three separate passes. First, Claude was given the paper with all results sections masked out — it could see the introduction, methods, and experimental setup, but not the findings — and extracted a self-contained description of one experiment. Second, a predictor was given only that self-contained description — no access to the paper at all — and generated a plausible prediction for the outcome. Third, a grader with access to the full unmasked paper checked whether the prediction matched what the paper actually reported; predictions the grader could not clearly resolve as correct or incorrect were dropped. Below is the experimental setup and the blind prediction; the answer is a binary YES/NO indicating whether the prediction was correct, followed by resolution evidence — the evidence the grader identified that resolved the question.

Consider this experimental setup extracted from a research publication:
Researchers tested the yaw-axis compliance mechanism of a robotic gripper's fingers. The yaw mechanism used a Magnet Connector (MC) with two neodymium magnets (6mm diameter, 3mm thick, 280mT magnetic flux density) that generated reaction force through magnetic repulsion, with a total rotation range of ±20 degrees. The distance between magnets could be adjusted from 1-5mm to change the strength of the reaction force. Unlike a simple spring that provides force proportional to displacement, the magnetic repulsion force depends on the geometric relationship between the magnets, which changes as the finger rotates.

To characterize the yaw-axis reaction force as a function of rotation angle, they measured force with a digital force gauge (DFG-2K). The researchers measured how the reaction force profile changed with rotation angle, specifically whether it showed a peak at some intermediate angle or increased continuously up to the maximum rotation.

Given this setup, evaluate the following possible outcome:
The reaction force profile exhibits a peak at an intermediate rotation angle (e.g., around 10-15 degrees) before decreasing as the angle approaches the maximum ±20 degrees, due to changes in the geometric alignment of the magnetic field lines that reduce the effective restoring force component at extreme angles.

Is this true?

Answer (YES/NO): YES